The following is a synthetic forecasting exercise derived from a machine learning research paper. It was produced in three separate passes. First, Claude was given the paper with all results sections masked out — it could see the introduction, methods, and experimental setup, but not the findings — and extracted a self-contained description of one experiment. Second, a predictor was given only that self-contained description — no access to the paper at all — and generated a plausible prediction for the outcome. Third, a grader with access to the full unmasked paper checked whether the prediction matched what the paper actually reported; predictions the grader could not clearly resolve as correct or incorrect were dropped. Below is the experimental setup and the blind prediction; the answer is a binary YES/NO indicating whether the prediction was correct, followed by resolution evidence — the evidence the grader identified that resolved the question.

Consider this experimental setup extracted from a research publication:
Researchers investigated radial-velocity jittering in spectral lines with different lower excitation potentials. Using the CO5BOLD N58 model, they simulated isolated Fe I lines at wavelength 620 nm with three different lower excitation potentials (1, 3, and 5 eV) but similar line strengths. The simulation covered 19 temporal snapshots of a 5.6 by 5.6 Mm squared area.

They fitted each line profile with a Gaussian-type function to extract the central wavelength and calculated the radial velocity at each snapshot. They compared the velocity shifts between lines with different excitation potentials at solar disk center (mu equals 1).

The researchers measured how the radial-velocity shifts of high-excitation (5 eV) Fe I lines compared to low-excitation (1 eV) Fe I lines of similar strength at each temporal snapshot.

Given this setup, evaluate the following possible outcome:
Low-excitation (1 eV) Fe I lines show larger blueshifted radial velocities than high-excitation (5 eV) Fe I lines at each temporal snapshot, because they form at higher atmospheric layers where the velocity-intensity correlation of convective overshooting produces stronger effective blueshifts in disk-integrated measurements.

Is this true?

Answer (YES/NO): NO